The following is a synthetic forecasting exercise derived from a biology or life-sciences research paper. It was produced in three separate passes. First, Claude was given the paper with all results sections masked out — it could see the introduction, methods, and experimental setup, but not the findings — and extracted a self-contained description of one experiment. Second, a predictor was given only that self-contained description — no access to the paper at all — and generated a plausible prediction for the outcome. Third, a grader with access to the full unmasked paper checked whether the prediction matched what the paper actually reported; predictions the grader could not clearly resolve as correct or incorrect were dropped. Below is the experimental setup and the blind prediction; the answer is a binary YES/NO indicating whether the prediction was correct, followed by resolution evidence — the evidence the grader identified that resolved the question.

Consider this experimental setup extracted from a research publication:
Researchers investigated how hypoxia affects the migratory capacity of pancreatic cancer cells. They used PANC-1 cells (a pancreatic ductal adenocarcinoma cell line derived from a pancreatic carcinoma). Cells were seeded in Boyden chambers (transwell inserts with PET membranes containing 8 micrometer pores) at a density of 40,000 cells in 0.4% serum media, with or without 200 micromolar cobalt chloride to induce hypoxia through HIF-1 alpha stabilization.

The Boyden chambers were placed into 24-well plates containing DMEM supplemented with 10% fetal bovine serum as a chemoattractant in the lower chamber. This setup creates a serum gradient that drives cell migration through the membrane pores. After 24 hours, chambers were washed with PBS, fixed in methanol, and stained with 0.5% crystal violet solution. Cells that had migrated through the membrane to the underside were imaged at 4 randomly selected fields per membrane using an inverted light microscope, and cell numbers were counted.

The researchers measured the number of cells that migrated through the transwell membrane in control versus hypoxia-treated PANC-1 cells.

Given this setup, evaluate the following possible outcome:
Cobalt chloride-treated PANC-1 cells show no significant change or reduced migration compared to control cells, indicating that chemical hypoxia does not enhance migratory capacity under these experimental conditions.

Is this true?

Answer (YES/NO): NO